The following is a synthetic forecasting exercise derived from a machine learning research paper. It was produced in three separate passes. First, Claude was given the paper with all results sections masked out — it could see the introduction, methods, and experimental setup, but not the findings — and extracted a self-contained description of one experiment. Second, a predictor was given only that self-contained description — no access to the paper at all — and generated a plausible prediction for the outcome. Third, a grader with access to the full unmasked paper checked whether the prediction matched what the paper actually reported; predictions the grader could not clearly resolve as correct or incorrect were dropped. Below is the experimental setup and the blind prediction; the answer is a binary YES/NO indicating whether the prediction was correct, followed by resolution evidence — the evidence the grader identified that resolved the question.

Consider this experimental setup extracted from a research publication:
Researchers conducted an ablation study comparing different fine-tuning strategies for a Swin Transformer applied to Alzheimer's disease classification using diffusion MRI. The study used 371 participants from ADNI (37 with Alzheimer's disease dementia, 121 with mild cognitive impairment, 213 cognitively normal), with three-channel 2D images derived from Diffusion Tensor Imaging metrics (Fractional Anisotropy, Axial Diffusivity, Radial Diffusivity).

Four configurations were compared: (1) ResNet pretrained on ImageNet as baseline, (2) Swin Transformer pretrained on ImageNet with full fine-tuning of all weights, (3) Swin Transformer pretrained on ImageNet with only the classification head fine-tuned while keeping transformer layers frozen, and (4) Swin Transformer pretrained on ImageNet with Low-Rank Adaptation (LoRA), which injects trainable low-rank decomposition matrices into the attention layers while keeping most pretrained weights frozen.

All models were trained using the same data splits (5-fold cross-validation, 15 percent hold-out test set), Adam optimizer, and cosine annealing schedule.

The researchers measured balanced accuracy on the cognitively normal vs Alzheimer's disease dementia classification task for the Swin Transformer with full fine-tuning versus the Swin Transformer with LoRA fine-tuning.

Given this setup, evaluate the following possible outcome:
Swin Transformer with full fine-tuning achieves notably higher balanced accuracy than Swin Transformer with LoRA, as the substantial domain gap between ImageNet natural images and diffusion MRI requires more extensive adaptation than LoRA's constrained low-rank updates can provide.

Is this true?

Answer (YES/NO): NO